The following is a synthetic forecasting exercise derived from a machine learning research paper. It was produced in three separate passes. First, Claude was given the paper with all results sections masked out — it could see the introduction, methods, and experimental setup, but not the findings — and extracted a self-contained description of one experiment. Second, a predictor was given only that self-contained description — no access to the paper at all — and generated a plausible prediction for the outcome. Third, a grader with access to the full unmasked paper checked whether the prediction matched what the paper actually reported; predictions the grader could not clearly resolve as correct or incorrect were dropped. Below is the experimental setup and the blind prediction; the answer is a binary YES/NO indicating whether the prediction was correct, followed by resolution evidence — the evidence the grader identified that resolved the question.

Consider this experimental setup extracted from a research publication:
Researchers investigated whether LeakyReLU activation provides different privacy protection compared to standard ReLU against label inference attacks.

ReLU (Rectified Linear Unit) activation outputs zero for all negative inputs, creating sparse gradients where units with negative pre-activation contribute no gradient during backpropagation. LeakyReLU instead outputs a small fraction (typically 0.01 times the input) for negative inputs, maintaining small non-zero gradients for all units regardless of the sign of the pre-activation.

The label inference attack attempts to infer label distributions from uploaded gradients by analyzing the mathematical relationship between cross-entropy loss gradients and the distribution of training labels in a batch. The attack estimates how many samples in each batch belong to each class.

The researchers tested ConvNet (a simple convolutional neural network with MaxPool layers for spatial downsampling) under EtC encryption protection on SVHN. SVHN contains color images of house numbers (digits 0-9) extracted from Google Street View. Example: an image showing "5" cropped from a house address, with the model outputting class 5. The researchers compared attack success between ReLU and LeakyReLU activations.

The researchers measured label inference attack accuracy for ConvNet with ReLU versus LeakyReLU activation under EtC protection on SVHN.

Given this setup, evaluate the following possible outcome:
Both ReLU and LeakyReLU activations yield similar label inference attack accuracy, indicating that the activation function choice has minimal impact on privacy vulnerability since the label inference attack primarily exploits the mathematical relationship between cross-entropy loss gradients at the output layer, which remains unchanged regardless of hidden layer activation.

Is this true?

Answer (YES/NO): NO